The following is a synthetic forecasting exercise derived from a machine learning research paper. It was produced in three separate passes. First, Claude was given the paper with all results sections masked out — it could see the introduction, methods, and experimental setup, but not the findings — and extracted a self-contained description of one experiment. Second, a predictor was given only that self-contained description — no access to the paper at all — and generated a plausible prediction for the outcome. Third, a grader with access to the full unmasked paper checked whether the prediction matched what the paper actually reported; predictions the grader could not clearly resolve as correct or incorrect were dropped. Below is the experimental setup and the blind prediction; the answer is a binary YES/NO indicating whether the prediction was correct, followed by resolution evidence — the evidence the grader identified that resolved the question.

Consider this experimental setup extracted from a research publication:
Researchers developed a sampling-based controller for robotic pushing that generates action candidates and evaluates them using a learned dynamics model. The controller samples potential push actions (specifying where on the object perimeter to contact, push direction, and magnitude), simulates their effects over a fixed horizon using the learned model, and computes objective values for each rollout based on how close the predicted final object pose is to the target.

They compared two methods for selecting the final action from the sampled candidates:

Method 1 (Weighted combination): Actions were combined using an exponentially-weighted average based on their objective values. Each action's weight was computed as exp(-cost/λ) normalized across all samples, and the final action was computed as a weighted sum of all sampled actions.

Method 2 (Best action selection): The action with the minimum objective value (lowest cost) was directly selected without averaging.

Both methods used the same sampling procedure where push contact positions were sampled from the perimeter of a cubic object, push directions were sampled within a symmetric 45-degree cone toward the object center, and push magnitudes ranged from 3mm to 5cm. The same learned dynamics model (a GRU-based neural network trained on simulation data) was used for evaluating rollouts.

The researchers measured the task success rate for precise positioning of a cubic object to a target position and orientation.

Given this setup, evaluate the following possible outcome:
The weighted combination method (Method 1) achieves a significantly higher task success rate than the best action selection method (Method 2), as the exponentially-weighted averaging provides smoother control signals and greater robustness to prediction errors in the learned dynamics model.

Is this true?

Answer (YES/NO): NO